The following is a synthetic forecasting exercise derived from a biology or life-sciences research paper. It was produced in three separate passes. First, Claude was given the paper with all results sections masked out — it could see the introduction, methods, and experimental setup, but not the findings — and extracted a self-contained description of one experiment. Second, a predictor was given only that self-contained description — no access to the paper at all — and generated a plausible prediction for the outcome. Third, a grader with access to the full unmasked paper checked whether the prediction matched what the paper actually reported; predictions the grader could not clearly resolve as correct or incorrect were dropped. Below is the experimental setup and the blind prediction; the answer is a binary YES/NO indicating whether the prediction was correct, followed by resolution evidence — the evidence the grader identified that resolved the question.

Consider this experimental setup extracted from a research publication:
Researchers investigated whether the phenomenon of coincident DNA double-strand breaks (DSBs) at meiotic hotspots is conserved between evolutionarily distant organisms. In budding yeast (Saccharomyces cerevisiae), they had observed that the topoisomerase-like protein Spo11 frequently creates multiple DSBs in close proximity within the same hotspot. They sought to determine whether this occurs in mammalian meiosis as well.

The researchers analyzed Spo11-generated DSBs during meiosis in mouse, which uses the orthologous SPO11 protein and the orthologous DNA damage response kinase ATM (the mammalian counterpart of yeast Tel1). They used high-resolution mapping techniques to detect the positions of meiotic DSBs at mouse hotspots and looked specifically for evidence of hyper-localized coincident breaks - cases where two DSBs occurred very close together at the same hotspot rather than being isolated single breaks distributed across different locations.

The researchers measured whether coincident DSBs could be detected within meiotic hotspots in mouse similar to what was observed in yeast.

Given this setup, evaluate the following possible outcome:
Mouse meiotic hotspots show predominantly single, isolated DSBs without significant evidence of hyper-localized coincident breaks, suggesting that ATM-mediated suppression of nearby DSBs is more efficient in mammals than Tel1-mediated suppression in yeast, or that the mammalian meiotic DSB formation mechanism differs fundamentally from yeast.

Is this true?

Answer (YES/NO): NO